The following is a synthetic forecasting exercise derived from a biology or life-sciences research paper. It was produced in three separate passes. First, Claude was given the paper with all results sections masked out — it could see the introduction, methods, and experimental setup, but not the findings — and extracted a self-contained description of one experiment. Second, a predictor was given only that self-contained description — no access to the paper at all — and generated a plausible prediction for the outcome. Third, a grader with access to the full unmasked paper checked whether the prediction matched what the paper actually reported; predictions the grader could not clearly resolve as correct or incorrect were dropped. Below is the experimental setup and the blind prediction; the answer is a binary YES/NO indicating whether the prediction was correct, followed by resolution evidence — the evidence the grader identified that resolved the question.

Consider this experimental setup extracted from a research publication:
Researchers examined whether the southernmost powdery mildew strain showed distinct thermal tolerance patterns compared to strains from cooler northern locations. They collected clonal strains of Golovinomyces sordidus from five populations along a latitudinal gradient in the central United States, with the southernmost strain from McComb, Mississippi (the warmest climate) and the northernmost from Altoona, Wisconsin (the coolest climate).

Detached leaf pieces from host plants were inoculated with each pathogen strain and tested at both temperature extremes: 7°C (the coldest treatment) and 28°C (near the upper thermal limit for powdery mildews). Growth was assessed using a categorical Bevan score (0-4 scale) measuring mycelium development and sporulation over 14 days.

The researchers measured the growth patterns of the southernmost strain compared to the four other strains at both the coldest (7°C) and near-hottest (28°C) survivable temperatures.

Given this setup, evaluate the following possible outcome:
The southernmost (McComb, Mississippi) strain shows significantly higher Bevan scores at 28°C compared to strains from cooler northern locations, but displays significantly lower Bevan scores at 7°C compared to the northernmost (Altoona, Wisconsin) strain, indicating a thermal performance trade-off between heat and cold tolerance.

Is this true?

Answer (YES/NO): YES